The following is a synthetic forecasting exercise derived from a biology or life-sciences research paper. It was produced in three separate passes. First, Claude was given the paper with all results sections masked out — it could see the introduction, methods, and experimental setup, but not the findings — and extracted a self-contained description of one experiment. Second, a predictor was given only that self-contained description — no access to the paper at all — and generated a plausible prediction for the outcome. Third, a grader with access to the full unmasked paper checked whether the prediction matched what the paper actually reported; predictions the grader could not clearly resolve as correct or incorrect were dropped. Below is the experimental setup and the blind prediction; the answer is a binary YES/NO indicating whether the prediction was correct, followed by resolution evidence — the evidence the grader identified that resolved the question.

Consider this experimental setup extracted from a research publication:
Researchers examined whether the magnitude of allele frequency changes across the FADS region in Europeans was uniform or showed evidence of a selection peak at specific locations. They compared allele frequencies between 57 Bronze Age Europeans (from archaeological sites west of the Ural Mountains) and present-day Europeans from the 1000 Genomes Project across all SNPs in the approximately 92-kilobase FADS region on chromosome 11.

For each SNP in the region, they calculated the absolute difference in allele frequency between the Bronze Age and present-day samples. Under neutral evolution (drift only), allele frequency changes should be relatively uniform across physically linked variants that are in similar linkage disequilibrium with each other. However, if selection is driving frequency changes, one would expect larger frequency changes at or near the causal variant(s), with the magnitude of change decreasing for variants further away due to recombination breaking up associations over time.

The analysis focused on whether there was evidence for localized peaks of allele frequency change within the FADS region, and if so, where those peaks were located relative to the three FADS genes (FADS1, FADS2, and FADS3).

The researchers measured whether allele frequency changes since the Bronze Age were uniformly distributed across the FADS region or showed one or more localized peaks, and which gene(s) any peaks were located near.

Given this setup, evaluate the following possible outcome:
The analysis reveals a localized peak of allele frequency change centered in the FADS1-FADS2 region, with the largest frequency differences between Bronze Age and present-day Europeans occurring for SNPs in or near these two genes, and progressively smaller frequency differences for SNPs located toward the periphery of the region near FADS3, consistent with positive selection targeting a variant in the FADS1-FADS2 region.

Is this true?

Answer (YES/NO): NO